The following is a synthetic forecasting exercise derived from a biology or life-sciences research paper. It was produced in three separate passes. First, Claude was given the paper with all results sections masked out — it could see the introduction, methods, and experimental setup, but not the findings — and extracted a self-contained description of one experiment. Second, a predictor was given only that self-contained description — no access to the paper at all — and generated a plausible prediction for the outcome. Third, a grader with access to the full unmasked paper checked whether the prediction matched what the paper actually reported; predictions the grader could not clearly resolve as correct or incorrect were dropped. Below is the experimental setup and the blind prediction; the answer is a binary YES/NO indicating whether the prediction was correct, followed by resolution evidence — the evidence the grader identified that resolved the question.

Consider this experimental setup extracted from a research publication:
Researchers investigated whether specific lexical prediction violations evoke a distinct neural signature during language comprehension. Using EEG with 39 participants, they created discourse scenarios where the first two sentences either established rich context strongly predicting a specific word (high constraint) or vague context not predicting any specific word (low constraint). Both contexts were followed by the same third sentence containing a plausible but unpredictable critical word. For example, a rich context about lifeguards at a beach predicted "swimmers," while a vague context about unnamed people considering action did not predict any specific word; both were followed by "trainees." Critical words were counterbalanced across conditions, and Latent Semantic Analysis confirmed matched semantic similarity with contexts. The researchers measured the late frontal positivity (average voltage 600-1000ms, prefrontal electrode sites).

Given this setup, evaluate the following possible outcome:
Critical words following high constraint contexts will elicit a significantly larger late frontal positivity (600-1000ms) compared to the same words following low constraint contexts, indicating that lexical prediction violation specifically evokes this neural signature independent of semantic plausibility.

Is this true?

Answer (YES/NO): YES